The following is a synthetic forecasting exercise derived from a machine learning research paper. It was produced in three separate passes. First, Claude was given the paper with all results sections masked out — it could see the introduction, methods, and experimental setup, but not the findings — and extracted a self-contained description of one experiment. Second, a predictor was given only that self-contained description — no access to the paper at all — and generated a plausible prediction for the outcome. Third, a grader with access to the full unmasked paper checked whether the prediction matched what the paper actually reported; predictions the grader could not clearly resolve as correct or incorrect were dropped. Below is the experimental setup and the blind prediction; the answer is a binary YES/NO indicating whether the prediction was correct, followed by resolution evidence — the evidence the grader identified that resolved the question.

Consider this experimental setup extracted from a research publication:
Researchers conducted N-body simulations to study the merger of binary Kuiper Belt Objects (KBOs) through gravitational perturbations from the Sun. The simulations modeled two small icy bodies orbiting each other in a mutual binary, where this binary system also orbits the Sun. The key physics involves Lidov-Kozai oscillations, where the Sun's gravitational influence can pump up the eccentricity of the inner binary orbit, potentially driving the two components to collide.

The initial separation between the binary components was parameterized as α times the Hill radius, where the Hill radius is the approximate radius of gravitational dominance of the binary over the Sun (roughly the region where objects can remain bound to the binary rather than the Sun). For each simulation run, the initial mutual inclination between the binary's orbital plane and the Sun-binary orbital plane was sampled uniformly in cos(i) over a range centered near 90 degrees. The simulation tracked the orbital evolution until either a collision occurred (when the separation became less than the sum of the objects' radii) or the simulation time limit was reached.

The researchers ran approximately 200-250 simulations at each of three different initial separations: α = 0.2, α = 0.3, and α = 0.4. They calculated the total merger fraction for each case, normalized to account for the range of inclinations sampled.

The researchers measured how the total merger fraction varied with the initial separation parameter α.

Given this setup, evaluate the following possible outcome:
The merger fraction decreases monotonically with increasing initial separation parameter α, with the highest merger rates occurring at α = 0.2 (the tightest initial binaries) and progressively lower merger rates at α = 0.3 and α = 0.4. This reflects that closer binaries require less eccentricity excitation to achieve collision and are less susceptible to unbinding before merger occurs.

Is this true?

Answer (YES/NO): NO